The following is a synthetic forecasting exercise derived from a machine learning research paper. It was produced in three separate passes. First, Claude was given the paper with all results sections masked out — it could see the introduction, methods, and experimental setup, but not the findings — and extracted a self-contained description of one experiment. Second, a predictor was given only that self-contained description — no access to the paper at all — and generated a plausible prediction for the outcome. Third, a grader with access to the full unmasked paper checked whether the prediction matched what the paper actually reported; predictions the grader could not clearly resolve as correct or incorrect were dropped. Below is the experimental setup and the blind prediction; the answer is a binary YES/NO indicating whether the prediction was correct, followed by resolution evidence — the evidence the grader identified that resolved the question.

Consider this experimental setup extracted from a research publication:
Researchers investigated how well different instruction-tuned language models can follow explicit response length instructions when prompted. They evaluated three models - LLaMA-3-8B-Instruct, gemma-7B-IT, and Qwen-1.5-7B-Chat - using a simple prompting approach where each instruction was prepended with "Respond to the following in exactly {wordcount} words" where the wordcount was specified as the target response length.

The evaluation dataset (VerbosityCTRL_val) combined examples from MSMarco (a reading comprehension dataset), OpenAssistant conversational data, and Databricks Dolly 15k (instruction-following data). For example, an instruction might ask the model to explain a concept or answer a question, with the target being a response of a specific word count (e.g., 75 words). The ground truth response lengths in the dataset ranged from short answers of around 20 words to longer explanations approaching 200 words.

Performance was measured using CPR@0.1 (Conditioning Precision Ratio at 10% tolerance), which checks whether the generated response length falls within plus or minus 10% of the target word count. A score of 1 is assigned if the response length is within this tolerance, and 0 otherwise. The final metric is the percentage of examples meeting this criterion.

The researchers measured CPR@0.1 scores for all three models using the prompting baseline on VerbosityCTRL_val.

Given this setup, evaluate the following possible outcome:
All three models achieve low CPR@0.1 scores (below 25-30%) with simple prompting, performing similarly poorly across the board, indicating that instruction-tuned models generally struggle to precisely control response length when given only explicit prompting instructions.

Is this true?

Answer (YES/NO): NO